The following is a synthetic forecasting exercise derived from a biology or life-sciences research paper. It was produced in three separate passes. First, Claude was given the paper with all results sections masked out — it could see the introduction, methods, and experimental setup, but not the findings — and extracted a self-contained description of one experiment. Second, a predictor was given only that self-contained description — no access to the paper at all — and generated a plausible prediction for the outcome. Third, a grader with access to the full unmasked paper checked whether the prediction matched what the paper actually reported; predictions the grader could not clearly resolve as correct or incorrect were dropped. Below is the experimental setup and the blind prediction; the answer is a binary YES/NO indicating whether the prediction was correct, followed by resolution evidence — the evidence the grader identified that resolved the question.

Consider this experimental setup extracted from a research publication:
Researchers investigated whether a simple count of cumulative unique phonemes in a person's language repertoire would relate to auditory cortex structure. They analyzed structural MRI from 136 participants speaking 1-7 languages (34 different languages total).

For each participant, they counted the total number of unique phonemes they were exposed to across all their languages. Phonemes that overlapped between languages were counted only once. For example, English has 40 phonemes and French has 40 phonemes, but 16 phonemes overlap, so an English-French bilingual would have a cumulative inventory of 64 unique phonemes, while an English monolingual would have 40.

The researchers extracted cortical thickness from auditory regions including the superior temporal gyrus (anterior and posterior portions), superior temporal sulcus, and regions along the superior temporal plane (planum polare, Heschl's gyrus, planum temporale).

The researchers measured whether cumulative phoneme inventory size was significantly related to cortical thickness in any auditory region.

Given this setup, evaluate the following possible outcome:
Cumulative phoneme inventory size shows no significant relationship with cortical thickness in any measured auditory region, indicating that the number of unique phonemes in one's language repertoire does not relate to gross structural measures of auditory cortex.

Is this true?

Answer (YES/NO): NO